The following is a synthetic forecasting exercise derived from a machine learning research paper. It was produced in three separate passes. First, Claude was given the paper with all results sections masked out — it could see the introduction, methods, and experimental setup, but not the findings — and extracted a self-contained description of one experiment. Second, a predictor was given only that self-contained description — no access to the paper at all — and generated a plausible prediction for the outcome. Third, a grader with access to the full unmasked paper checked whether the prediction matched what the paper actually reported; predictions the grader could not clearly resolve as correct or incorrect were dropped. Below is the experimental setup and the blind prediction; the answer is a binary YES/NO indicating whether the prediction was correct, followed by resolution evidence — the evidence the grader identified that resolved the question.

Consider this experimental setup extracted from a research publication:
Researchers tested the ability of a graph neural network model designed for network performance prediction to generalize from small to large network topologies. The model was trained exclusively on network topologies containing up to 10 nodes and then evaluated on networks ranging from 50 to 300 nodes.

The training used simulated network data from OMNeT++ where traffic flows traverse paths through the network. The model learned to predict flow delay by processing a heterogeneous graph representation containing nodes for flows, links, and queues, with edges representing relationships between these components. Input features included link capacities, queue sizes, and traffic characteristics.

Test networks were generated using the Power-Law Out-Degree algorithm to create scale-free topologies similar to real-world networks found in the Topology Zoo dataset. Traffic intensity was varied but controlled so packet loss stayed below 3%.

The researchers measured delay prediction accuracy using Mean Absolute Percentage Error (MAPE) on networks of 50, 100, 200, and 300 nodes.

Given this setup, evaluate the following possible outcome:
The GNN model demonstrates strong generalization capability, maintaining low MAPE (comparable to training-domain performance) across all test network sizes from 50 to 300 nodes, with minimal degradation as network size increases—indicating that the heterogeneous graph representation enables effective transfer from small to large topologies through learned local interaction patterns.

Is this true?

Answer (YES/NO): YES